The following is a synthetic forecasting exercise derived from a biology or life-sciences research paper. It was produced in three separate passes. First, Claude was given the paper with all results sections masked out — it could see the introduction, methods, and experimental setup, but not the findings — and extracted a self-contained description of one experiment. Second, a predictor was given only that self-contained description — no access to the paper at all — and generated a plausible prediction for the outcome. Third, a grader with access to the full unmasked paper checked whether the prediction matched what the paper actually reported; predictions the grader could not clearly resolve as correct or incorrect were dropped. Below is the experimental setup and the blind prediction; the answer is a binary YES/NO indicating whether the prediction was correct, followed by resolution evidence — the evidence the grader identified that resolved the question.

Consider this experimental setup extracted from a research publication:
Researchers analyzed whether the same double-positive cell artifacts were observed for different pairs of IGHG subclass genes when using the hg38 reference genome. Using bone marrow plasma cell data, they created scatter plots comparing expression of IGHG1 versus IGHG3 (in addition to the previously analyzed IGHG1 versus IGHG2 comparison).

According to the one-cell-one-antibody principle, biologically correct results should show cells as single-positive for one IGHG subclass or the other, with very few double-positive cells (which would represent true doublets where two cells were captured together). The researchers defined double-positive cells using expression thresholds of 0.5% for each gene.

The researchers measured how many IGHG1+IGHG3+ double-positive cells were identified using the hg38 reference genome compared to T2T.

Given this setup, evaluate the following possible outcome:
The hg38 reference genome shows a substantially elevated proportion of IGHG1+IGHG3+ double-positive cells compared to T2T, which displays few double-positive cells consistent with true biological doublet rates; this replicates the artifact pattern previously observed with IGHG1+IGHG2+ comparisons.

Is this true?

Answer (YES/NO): YES